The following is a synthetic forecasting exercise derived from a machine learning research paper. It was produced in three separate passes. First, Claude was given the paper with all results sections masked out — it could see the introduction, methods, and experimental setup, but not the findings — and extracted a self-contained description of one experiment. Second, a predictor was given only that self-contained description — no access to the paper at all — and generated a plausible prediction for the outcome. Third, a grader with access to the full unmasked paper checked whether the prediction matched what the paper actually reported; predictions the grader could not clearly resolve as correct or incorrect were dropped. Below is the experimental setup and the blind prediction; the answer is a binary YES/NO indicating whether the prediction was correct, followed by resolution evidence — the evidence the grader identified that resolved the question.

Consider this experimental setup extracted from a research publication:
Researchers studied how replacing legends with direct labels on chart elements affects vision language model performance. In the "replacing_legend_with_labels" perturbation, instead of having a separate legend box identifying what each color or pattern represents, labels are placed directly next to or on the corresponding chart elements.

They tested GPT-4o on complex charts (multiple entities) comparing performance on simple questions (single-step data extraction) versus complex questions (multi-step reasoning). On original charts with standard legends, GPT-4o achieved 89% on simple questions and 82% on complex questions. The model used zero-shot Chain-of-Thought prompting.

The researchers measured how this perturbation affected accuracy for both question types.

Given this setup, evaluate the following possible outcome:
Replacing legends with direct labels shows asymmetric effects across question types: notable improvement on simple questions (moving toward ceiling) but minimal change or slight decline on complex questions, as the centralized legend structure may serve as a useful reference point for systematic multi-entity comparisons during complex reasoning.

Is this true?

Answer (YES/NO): NO